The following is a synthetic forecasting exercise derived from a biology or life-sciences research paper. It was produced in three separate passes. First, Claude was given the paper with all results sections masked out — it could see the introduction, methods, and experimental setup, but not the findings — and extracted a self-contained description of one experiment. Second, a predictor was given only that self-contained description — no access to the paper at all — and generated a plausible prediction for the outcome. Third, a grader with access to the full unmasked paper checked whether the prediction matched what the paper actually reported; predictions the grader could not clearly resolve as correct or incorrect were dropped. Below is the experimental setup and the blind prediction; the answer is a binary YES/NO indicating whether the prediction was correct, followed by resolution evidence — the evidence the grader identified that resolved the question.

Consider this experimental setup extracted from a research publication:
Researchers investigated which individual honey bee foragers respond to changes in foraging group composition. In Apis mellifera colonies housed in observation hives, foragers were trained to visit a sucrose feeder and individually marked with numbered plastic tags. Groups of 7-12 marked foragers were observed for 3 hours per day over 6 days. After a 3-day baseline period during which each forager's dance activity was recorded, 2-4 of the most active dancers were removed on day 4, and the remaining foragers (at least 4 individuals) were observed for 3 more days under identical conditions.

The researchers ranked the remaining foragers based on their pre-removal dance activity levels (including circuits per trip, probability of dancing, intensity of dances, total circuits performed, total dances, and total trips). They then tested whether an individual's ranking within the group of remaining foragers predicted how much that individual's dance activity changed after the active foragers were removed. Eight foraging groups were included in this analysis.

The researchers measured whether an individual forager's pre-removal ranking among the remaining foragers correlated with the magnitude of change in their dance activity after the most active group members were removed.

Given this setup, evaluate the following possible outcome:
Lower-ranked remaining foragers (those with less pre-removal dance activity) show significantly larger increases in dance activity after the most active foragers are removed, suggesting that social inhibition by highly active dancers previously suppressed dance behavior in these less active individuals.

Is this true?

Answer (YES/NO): NO